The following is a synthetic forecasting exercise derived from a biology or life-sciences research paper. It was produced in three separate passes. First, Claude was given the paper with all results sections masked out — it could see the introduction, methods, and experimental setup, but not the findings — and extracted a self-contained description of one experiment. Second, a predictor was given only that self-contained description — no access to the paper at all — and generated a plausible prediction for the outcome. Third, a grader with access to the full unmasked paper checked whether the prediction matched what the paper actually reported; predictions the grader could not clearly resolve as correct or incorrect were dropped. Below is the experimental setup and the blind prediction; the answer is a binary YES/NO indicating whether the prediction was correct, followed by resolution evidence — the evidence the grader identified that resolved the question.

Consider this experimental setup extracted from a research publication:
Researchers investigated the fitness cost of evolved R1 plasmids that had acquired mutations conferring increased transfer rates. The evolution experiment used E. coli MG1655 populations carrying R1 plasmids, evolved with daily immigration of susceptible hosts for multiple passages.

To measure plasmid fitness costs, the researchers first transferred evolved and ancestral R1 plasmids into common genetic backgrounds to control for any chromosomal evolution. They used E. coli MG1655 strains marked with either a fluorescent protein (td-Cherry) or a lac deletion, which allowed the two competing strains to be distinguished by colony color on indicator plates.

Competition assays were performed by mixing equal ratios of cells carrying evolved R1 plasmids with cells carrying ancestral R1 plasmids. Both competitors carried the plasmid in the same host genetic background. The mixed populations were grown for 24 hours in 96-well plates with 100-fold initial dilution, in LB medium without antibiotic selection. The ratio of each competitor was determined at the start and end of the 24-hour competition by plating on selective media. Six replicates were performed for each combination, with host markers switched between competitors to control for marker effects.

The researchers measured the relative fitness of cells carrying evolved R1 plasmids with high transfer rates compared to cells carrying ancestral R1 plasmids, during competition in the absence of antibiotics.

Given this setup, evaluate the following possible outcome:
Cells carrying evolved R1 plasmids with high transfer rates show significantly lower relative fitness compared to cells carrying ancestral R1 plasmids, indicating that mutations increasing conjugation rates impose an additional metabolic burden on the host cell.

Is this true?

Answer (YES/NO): YES